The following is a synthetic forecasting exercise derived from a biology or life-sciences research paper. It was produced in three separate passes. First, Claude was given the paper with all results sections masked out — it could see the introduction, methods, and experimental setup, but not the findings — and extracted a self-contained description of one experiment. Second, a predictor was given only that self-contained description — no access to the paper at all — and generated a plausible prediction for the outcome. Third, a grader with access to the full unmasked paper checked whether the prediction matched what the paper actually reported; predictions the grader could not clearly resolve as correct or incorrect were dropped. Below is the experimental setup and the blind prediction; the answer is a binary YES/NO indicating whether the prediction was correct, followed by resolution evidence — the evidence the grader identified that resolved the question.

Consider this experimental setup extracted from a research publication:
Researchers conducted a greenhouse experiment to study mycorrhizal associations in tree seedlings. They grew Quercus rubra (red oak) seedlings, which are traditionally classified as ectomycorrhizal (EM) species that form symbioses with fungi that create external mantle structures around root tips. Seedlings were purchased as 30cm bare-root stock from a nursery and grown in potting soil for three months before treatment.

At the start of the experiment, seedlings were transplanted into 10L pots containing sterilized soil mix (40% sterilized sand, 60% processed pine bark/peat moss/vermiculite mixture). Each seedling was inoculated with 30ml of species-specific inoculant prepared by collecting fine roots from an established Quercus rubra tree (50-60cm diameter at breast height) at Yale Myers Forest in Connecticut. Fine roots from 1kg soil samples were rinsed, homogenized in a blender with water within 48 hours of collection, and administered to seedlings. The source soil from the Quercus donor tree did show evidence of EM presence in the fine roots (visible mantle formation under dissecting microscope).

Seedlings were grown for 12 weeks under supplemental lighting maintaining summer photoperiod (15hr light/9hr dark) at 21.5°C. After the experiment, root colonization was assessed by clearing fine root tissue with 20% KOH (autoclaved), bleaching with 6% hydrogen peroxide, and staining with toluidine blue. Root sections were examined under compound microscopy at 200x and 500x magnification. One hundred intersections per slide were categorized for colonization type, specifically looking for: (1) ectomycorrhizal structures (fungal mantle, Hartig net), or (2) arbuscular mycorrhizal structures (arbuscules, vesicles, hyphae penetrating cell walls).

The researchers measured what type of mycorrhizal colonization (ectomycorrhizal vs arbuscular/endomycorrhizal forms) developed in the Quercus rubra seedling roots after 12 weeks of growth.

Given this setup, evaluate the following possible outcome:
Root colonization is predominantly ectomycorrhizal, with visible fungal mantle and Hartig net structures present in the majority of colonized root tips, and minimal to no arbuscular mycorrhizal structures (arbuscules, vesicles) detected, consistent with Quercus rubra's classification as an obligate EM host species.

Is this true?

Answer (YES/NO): NO